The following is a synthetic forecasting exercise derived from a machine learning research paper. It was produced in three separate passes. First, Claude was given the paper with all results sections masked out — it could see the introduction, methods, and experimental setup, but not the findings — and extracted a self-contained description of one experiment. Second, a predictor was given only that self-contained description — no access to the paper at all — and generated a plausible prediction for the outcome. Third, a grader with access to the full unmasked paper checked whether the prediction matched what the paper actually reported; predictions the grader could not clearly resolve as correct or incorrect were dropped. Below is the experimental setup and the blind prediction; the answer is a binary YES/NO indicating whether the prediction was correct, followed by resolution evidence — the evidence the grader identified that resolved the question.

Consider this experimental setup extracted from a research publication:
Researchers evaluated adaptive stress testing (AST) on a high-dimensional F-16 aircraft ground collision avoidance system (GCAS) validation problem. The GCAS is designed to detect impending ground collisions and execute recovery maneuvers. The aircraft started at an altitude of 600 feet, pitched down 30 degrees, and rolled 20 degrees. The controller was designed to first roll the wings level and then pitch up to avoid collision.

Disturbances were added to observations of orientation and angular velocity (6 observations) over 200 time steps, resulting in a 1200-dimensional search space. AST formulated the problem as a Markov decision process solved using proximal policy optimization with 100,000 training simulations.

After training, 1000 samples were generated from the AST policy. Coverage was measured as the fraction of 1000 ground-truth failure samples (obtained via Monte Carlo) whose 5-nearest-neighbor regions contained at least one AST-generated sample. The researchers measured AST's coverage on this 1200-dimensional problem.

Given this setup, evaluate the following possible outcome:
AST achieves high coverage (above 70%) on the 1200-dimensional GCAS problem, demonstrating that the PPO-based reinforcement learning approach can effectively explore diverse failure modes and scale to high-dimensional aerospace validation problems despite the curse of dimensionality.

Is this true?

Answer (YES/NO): NO